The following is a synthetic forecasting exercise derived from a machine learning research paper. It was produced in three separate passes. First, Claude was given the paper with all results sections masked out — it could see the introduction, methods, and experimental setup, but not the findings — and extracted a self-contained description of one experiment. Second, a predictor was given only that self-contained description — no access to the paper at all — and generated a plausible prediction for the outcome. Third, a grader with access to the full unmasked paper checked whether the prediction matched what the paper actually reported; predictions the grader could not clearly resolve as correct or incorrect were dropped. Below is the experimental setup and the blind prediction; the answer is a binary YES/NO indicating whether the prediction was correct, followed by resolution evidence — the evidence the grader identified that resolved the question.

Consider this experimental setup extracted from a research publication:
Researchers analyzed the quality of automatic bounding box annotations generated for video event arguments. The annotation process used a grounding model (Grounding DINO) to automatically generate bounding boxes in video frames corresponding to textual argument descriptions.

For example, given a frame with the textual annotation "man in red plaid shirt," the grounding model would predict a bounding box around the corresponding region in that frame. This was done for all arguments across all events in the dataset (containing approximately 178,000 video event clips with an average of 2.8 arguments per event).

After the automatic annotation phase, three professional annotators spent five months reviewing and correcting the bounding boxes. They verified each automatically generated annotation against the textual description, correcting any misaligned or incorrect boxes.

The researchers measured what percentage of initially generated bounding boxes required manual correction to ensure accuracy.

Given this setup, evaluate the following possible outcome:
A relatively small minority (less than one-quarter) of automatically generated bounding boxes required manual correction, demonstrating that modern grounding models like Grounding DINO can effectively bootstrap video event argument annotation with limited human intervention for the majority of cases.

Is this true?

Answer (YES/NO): NO